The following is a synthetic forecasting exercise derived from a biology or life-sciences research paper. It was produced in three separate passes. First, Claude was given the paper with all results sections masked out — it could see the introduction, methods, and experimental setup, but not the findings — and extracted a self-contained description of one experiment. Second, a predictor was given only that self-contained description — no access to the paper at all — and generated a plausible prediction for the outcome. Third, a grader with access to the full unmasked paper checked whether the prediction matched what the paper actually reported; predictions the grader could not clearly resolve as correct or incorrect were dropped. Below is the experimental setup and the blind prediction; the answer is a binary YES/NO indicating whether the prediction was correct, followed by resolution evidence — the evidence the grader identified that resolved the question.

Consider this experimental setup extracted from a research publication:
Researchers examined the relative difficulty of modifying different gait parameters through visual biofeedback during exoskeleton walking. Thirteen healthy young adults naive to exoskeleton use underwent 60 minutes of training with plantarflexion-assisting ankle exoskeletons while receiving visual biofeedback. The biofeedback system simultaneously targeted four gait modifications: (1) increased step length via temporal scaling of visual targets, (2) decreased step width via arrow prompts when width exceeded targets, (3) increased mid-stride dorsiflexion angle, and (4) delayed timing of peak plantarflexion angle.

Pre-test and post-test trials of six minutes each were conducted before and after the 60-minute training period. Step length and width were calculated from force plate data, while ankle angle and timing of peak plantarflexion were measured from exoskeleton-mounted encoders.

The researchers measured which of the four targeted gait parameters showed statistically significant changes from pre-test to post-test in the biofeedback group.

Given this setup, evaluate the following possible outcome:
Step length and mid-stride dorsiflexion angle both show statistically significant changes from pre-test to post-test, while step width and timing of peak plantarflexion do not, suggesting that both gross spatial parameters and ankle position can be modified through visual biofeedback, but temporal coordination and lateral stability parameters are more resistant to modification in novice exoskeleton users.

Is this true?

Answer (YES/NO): NO